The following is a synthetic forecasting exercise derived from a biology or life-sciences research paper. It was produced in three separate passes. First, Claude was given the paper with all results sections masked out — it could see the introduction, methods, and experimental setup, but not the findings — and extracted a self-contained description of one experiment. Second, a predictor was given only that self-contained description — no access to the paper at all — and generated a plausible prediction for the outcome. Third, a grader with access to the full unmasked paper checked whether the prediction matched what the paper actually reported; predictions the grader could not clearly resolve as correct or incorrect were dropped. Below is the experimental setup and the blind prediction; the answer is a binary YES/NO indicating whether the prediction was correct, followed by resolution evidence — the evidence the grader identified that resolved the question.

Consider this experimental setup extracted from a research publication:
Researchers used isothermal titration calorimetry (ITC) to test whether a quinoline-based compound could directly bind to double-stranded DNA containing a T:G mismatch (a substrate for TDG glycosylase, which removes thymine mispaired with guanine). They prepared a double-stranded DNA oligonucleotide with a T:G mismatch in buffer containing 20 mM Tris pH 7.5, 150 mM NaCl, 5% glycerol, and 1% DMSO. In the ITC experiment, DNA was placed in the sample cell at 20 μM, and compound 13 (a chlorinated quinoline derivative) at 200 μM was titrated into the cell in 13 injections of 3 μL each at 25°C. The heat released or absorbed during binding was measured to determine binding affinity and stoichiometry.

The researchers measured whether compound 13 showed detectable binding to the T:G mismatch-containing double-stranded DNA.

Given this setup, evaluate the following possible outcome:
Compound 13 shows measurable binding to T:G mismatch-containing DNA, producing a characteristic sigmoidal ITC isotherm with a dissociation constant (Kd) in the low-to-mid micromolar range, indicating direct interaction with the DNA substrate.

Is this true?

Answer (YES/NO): NO